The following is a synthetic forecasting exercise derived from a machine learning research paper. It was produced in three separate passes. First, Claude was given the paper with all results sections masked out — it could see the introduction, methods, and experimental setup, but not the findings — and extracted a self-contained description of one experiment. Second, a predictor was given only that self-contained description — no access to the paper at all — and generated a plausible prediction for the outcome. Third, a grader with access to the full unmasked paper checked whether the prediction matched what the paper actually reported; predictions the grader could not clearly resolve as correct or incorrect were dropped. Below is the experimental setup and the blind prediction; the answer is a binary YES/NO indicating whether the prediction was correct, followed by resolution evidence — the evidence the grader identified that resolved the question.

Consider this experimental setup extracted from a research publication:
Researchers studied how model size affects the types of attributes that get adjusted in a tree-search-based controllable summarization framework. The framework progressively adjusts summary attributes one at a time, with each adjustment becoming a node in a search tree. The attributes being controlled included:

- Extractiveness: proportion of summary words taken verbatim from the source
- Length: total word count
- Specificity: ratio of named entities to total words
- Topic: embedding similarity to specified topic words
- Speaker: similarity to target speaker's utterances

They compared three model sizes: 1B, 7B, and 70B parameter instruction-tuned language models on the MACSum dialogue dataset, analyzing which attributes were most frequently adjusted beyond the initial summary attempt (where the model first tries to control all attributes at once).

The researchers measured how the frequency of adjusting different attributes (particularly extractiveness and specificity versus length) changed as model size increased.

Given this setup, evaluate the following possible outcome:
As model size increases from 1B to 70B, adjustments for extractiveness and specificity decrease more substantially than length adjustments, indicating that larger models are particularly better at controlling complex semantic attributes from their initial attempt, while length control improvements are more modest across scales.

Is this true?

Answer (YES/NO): NO